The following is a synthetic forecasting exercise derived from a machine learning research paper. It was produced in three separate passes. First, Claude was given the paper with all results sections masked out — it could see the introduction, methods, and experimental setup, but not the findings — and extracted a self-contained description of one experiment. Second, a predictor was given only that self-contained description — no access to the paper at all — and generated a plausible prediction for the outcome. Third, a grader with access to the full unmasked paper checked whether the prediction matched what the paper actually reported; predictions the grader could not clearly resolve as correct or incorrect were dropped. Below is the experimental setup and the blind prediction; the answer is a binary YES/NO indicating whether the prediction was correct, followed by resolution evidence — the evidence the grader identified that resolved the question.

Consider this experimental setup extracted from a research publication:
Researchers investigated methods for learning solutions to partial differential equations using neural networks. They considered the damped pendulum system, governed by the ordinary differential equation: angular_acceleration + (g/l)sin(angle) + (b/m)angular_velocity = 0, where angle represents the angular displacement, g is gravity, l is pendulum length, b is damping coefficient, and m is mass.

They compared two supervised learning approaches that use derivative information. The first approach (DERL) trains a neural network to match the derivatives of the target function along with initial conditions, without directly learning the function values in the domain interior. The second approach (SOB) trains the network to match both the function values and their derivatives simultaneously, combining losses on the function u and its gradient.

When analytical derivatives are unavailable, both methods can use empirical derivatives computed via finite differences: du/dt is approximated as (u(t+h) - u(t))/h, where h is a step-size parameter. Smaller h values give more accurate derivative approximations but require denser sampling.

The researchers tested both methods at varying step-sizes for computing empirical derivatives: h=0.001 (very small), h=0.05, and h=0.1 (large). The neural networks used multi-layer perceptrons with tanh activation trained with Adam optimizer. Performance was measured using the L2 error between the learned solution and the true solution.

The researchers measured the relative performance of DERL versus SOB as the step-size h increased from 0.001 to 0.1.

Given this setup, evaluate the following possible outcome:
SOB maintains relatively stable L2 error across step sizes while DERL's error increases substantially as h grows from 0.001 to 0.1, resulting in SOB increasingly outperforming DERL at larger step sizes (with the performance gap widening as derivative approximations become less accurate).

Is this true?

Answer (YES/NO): YES